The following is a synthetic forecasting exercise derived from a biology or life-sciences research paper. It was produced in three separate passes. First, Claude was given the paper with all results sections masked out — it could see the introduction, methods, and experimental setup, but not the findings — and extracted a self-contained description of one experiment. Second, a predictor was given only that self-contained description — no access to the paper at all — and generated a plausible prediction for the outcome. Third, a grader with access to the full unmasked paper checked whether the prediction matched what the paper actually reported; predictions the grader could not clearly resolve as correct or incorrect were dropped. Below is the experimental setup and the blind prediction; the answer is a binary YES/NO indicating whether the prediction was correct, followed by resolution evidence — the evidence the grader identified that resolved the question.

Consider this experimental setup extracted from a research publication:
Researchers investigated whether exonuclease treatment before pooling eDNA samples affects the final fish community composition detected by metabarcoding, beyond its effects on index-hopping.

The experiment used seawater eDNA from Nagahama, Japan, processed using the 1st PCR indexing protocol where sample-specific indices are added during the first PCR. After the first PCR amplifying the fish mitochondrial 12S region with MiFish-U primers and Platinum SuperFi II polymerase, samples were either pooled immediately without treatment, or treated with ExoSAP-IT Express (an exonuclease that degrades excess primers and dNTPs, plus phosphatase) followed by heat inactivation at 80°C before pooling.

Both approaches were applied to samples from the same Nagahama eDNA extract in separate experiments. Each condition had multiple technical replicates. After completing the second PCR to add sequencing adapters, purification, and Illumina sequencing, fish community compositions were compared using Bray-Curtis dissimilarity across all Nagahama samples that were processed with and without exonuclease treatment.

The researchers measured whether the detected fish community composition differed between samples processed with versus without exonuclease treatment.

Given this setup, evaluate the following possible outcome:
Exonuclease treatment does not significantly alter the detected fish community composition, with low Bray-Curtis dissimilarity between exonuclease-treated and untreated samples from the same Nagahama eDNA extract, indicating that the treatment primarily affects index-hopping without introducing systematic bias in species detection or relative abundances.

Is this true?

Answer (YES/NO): YES